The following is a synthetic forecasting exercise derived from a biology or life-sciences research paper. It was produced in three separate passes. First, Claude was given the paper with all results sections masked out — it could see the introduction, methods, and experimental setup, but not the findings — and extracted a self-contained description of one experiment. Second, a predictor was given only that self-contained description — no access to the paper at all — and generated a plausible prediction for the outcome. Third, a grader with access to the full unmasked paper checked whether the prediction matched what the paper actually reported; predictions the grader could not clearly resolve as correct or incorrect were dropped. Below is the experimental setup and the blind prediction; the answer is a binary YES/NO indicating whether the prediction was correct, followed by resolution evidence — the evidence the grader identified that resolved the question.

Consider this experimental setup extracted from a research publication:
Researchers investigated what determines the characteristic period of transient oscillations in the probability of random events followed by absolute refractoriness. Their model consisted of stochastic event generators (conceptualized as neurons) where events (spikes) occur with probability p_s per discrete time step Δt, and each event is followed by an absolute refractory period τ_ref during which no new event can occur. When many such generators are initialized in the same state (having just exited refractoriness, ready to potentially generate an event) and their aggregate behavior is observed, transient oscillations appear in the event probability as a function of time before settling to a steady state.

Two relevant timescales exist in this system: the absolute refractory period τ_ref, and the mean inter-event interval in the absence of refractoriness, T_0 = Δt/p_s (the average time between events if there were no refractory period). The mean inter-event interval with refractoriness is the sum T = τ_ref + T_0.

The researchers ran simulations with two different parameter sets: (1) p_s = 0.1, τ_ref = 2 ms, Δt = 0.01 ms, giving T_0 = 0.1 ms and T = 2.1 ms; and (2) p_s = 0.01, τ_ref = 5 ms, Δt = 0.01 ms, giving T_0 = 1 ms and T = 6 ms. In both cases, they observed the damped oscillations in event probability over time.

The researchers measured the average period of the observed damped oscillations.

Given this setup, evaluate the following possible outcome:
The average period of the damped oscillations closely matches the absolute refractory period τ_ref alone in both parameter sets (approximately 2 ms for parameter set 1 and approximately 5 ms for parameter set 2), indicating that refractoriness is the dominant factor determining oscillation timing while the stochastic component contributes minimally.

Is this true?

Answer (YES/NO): YES